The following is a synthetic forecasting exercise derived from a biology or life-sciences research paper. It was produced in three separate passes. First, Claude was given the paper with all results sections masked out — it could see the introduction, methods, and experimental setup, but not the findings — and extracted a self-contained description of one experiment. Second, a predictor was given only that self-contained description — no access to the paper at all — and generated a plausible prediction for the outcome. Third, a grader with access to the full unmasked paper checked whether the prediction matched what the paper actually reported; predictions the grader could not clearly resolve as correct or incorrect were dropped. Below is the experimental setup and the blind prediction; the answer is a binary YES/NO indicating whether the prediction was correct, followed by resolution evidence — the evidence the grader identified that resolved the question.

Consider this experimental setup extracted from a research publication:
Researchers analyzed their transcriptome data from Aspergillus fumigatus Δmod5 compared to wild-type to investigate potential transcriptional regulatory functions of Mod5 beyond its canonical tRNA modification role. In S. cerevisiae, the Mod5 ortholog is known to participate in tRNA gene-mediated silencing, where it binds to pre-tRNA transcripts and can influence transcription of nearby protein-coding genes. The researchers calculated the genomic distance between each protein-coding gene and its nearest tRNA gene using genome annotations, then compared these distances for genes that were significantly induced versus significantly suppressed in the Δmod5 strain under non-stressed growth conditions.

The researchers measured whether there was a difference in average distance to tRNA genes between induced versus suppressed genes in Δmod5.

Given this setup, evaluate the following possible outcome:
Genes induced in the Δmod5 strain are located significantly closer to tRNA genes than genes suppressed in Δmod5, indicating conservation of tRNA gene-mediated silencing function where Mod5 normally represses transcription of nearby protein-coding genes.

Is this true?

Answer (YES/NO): YES